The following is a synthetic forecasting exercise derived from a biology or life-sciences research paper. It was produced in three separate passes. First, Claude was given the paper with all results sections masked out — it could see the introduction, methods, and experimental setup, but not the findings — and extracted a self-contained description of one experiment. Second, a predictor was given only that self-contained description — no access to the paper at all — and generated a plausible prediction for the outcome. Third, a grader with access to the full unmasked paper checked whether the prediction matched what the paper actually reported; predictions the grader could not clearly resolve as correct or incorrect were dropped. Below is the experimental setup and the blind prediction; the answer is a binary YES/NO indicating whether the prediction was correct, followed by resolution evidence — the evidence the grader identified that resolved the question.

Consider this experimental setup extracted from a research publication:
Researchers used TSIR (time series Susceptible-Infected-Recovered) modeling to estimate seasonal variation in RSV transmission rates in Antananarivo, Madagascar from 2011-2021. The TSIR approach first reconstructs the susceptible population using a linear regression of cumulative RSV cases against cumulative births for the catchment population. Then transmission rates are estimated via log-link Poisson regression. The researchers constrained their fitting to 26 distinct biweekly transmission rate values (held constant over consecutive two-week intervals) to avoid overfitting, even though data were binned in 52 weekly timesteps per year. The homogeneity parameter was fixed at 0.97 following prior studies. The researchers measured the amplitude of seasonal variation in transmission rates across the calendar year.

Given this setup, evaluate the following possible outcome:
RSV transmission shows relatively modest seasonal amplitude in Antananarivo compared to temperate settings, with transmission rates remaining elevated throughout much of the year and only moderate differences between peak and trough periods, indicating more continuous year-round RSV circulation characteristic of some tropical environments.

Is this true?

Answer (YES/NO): NO